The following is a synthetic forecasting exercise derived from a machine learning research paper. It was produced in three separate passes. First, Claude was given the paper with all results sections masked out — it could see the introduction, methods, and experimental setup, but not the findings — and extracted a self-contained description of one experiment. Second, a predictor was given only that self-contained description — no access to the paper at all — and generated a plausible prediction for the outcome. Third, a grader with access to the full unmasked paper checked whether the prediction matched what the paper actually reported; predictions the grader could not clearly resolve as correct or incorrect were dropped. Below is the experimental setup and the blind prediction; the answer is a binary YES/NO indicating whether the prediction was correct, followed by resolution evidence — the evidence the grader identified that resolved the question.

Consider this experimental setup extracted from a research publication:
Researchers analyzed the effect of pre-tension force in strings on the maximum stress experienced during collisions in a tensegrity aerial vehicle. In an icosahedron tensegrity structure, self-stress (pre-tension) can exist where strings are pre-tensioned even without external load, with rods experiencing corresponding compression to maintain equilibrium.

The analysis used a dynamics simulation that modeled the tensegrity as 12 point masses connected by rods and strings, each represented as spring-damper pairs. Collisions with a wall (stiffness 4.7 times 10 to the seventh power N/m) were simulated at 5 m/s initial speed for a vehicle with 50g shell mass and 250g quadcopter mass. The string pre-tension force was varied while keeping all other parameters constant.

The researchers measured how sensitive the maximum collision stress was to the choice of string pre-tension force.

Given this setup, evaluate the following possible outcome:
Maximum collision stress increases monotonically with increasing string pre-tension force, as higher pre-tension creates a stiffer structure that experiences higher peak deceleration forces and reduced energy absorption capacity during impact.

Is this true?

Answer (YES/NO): NO